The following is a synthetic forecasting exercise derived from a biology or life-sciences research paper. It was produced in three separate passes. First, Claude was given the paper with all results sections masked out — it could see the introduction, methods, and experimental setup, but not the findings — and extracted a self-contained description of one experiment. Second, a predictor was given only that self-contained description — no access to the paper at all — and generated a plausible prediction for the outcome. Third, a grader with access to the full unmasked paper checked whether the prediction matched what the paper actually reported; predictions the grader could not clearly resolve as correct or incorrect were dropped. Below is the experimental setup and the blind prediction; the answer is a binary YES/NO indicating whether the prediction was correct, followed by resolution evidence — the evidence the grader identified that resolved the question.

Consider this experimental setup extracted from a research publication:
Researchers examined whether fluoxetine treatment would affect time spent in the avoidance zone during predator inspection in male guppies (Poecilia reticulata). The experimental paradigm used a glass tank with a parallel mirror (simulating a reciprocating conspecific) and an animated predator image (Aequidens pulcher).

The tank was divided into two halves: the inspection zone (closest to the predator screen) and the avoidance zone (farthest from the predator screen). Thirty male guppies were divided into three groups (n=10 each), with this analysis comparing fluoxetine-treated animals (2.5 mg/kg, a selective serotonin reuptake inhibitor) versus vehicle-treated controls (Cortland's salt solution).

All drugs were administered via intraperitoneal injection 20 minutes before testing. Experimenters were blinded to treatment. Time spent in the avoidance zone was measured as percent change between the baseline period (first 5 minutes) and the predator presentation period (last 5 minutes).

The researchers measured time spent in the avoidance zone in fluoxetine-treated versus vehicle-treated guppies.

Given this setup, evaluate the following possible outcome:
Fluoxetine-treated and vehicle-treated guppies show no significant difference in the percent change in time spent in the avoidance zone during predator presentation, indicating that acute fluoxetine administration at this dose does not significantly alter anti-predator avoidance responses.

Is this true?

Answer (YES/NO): NO